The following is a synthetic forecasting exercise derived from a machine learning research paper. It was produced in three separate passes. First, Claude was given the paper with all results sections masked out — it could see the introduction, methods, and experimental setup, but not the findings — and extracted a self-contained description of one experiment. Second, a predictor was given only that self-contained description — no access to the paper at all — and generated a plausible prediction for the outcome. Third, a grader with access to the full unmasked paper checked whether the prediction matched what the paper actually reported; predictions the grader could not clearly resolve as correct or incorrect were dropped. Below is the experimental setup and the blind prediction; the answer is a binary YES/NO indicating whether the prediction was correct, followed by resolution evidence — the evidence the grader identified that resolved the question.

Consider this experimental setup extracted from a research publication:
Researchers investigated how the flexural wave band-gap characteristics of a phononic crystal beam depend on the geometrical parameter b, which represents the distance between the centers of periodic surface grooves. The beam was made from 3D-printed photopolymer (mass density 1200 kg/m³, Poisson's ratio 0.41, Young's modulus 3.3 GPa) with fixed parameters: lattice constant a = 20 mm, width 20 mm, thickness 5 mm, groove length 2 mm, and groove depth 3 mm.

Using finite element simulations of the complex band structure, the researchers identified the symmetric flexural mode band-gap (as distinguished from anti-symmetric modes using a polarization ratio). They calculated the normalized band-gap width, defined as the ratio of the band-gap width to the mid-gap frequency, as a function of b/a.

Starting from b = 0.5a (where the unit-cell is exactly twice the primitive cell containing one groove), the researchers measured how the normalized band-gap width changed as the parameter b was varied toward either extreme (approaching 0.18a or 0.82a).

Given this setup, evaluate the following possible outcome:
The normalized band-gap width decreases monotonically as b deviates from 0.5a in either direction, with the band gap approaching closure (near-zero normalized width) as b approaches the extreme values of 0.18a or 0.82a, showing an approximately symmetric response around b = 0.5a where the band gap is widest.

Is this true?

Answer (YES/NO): NO